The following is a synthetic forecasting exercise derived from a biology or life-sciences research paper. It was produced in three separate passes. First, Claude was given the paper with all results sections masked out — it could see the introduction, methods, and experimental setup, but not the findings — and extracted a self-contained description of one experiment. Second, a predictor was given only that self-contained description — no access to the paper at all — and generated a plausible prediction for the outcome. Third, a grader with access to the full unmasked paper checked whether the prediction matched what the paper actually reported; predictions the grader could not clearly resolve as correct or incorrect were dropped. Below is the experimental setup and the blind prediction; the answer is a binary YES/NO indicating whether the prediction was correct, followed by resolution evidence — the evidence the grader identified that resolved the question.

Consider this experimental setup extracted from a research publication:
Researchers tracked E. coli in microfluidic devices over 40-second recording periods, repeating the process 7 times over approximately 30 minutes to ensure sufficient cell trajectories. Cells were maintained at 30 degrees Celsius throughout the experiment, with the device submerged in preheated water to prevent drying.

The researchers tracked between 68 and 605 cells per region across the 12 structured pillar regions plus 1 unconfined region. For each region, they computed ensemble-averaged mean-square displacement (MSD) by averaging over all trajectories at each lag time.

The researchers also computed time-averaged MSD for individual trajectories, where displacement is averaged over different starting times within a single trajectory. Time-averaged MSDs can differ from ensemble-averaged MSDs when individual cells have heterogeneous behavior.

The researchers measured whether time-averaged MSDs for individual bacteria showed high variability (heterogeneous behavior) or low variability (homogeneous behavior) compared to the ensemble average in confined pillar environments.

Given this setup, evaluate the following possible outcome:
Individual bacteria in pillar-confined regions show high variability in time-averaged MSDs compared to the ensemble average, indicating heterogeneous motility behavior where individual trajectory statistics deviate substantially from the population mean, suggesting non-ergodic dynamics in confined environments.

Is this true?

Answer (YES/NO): YES